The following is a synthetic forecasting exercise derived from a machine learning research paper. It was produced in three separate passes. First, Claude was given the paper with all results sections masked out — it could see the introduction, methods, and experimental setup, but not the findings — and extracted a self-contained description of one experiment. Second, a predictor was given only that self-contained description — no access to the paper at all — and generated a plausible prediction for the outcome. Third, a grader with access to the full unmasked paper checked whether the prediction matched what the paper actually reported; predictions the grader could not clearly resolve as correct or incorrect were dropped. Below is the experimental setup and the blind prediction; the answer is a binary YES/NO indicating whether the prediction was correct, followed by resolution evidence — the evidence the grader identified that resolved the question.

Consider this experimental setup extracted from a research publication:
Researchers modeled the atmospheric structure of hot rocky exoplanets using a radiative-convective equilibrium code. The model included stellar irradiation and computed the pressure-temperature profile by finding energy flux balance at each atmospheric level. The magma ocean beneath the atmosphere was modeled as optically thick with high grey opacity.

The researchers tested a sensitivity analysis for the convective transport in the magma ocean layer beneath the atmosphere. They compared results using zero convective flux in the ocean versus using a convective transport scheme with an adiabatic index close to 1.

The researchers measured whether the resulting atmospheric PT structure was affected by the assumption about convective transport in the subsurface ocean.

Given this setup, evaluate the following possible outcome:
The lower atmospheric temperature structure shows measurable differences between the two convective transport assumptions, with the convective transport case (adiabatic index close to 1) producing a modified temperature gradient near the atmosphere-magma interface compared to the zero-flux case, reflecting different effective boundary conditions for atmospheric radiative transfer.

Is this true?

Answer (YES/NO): NO